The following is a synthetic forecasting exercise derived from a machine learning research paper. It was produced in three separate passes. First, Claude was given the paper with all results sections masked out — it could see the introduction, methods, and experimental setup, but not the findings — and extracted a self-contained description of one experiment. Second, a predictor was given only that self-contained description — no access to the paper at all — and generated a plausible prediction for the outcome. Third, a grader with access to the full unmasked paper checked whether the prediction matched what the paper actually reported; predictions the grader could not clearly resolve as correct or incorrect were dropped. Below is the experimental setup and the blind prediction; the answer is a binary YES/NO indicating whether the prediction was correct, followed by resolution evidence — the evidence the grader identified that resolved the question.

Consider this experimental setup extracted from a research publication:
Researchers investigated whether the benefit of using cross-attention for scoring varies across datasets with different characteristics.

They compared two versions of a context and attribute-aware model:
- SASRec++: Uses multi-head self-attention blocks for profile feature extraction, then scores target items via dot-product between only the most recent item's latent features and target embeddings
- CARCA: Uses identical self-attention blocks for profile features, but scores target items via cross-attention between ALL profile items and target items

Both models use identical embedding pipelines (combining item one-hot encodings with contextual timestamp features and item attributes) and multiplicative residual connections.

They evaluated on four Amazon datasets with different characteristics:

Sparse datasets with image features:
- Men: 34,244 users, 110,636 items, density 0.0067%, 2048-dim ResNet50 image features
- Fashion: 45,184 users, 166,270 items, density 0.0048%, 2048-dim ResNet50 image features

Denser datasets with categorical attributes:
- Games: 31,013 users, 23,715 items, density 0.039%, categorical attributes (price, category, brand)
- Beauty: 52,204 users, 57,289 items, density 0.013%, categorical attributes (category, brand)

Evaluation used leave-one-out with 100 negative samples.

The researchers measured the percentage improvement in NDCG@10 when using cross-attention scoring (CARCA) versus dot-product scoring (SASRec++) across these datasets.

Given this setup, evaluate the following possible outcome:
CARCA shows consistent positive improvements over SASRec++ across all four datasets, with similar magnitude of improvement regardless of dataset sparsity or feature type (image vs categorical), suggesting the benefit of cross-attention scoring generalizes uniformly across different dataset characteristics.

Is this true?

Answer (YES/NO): NO